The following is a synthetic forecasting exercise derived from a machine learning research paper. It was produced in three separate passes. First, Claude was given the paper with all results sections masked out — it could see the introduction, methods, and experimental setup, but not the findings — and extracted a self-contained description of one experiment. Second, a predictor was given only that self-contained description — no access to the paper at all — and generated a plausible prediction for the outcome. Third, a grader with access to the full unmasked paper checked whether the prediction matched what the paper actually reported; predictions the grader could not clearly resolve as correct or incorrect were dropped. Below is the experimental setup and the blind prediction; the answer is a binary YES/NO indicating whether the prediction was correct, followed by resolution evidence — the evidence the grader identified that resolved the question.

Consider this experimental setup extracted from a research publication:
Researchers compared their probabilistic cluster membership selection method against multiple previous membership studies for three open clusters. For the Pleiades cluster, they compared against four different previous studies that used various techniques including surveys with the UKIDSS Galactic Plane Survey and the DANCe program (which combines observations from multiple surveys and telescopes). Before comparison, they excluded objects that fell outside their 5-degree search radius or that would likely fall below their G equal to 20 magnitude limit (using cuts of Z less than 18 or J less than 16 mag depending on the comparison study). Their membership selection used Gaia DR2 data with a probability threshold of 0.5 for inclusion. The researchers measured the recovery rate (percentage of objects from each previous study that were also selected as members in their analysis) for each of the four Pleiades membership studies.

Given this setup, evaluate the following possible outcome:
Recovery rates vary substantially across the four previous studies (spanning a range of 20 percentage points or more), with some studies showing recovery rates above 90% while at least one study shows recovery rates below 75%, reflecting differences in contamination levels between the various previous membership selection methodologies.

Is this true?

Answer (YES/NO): YES